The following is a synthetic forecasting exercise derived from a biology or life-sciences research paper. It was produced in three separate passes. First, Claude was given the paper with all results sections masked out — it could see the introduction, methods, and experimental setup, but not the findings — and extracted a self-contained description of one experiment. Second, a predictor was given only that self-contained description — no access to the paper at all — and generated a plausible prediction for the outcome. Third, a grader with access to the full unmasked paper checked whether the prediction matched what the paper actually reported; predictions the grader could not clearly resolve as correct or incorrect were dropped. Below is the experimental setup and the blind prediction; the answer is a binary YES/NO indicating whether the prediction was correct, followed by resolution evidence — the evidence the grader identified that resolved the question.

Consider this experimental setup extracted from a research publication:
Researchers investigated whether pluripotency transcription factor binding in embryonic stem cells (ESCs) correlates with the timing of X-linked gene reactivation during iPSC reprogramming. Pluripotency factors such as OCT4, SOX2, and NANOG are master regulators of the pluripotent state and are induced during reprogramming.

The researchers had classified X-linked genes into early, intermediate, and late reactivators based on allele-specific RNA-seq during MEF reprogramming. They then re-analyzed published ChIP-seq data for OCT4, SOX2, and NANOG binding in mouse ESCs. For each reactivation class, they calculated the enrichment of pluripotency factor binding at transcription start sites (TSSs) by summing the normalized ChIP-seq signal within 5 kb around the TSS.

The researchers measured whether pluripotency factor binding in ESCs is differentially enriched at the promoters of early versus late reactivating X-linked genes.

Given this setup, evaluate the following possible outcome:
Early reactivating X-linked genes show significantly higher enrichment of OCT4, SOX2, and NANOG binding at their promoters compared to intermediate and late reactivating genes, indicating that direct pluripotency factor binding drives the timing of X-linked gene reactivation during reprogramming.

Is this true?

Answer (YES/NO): NO